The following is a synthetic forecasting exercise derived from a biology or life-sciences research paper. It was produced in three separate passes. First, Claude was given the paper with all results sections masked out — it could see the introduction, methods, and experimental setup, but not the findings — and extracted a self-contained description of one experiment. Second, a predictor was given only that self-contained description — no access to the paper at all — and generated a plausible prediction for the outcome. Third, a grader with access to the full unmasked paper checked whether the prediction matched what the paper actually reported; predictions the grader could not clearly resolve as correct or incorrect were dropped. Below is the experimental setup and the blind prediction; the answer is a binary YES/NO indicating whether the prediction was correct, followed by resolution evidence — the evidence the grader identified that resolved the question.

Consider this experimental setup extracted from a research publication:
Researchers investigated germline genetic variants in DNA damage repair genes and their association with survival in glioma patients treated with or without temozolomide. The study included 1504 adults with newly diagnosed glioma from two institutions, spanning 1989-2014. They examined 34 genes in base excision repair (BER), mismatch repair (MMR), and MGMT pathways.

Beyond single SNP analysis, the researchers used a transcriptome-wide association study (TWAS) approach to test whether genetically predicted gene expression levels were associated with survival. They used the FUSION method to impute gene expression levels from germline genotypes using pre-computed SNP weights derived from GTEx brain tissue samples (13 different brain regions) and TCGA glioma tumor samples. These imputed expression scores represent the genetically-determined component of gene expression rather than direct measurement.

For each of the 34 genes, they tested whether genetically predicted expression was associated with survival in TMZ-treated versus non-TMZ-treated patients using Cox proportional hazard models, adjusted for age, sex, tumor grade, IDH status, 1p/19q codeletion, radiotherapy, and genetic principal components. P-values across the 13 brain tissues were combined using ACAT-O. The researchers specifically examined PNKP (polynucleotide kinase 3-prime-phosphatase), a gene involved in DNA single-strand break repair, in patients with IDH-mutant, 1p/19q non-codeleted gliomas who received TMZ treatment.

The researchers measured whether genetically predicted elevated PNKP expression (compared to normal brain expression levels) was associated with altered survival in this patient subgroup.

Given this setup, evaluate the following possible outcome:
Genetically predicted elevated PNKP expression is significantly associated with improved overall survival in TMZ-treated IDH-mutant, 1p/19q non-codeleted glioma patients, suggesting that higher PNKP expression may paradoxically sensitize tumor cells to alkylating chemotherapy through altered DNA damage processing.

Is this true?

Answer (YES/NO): NO